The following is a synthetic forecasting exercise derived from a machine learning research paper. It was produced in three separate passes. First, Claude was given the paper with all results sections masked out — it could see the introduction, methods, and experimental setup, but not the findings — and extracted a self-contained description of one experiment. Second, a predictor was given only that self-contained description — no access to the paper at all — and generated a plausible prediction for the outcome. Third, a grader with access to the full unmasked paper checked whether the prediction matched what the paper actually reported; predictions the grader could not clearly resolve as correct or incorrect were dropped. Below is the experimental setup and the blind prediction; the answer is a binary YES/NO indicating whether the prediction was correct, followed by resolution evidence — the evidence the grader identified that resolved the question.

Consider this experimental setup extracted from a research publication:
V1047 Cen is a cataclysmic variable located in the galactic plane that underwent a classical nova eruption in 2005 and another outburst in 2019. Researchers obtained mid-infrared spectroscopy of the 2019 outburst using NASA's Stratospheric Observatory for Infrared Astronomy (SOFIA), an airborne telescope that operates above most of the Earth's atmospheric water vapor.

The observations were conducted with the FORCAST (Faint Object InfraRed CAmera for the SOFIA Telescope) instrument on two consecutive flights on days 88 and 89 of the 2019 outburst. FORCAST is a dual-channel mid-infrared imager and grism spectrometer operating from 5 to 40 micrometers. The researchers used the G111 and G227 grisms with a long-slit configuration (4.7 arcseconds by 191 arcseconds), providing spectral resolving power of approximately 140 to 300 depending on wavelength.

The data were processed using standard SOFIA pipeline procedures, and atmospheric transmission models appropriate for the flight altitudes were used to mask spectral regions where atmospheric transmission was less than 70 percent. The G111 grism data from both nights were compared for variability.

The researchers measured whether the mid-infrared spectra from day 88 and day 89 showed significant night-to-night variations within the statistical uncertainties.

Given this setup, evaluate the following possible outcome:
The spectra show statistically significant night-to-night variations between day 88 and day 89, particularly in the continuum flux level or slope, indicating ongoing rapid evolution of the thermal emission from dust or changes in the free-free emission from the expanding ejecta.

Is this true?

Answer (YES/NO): NO